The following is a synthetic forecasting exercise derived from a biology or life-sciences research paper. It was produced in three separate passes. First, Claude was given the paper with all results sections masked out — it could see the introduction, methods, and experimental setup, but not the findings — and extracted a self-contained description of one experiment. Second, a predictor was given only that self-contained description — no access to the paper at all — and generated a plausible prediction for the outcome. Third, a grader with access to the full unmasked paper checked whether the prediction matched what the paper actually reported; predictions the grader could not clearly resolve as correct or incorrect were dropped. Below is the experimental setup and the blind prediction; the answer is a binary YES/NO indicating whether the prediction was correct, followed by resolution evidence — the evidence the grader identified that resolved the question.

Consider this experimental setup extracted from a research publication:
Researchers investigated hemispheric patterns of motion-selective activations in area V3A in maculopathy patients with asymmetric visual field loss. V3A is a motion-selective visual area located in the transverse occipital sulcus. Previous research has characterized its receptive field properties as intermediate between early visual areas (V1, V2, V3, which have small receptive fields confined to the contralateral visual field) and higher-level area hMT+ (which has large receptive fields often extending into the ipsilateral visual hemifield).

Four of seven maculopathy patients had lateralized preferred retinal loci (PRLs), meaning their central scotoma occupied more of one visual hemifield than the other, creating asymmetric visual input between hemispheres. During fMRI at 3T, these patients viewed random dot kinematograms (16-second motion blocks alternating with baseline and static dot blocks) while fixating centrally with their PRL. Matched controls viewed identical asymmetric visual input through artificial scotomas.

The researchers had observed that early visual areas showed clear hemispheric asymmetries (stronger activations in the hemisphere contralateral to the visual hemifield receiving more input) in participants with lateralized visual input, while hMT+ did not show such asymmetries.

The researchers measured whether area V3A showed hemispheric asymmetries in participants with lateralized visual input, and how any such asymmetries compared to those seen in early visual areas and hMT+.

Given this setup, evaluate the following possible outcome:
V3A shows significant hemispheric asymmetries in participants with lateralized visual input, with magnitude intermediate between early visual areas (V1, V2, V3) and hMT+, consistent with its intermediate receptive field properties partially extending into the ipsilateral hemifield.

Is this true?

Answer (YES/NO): YES